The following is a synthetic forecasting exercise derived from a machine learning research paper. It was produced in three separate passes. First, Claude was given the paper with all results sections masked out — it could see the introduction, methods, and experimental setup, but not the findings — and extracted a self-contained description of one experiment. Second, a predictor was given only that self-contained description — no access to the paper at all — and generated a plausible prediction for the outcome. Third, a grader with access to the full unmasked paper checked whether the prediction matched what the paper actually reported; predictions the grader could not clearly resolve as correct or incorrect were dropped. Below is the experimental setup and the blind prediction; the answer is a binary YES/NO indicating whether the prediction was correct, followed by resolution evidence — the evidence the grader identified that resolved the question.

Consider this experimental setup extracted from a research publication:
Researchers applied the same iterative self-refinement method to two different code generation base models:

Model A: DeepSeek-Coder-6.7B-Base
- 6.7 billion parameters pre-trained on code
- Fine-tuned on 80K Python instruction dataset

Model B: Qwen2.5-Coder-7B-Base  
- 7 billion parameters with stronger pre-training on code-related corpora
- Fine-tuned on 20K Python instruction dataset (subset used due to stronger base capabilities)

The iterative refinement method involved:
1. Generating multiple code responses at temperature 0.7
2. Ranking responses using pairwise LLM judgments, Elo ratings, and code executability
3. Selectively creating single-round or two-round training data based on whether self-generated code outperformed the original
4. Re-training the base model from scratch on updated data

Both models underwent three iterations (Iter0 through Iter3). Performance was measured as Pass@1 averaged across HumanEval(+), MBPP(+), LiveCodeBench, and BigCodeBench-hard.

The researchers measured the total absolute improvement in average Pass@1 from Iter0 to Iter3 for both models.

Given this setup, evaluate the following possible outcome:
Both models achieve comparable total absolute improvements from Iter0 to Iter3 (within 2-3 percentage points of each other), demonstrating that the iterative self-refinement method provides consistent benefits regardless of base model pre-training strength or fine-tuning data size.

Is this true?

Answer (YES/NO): YES